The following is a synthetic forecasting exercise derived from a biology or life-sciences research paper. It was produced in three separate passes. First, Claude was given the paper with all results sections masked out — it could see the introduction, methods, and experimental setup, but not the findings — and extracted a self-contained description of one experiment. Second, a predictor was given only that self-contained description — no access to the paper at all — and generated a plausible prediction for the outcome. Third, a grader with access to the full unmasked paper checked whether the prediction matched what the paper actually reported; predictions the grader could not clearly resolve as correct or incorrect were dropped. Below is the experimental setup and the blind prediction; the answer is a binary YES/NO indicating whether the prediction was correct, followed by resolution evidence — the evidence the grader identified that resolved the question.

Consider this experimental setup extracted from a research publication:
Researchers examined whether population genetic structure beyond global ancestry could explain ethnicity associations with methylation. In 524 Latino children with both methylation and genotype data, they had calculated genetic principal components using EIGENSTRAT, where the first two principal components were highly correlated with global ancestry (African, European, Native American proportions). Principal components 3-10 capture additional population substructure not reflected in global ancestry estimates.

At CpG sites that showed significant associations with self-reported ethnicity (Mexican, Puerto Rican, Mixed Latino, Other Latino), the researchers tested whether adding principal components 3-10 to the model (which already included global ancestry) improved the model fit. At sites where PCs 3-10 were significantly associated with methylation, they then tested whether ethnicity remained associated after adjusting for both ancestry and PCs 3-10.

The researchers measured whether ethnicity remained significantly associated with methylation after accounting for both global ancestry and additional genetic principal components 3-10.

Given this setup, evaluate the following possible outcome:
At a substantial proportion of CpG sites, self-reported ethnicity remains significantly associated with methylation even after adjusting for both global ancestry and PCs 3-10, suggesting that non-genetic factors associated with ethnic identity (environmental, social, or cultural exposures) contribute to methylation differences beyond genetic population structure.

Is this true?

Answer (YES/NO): YES